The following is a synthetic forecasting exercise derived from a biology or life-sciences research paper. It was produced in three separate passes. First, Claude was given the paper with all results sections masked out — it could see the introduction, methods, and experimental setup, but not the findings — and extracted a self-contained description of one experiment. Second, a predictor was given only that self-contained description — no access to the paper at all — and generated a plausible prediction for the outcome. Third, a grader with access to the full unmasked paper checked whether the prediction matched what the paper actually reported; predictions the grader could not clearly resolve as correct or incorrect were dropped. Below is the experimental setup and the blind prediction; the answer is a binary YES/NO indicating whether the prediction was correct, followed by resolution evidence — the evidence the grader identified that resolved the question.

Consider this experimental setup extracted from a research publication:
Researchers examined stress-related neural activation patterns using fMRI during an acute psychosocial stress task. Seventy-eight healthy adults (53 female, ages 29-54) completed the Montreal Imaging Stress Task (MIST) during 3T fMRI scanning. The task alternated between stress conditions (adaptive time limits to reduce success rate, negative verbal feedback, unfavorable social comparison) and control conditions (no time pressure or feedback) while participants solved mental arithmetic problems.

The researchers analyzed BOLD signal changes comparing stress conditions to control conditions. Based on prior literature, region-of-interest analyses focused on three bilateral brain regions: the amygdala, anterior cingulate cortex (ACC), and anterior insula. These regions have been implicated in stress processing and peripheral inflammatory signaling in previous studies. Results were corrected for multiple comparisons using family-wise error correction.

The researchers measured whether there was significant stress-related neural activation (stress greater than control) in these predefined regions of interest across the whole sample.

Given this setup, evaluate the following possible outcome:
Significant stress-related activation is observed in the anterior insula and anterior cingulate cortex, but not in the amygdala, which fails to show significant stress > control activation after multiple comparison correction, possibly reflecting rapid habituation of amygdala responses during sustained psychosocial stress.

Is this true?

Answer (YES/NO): NO